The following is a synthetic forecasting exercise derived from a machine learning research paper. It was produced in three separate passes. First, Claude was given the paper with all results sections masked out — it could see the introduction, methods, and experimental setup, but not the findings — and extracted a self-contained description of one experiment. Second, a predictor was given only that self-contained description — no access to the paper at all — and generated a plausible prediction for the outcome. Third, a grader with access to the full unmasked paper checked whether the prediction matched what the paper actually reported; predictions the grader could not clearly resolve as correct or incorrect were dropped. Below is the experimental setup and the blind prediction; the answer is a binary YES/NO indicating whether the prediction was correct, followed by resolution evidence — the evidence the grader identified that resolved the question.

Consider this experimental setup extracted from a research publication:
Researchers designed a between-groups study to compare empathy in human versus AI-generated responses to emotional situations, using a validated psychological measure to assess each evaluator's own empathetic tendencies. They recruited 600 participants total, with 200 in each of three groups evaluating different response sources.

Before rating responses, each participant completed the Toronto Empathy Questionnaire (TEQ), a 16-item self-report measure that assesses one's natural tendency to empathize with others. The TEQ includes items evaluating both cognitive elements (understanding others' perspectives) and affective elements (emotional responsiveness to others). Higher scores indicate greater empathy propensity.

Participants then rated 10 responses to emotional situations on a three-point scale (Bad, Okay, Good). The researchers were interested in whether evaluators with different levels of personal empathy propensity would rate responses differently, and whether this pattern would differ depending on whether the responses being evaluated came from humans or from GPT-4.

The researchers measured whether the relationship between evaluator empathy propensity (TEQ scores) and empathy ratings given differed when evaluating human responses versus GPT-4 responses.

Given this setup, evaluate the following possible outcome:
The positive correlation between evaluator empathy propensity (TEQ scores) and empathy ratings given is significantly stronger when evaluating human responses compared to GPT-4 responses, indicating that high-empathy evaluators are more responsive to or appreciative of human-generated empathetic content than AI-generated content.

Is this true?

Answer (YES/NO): NO